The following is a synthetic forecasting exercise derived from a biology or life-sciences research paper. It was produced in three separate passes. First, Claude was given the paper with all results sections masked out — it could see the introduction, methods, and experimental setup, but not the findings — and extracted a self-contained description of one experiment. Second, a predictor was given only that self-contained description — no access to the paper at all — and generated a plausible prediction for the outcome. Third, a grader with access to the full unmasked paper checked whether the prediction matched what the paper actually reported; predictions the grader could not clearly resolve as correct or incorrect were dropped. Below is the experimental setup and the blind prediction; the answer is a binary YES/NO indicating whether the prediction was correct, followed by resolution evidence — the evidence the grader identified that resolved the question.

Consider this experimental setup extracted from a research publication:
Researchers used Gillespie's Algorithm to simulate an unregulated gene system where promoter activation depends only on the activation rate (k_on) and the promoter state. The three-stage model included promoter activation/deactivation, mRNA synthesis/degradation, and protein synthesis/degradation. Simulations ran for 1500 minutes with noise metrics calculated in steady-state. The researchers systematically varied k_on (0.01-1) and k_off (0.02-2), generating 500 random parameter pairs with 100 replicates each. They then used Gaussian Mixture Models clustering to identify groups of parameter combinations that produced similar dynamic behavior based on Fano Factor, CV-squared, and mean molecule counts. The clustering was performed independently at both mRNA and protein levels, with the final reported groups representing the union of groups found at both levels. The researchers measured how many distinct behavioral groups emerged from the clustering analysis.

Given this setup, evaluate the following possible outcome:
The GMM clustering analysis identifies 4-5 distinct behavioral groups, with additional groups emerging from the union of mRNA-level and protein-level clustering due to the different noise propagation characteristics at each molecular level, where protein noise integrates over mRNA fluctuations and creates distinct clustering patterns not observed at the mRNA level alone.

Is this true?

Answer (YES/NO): NO